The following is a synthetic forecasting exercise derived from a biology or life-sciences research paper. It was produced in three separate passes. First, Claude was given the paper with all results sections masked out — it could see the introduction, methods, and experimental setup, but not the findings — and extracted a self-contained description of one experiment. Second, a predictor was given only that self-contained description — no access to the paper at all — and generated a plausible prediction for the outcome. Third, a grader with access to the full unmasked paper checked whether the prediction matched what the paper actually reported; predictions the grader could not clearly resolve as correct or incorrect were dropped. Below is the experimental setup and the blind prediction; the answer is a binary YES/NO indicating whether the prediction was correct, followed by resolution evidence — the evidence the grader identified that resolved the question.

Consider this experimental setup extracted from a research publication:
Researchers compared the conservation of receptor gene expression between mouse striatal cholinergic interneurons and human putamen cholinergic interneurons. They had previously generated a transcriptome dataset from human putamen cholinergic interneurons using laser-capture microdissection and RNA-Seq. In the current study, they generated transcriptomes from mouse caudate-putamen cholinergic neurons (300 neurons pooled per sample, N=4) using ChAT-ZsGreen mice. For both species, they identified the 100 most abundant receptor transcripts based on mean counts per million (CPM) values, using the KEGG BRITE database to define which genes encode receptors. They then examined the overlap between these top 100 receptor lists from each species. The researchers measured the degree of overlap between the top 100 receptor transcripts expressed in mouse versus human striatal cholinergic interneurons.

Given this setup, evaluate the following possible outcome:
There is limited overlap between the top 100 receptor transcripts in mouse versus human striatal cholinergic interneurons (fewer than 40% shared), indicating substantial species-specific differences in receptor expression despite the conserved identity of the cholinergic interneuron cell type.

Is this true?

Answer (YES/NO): NO